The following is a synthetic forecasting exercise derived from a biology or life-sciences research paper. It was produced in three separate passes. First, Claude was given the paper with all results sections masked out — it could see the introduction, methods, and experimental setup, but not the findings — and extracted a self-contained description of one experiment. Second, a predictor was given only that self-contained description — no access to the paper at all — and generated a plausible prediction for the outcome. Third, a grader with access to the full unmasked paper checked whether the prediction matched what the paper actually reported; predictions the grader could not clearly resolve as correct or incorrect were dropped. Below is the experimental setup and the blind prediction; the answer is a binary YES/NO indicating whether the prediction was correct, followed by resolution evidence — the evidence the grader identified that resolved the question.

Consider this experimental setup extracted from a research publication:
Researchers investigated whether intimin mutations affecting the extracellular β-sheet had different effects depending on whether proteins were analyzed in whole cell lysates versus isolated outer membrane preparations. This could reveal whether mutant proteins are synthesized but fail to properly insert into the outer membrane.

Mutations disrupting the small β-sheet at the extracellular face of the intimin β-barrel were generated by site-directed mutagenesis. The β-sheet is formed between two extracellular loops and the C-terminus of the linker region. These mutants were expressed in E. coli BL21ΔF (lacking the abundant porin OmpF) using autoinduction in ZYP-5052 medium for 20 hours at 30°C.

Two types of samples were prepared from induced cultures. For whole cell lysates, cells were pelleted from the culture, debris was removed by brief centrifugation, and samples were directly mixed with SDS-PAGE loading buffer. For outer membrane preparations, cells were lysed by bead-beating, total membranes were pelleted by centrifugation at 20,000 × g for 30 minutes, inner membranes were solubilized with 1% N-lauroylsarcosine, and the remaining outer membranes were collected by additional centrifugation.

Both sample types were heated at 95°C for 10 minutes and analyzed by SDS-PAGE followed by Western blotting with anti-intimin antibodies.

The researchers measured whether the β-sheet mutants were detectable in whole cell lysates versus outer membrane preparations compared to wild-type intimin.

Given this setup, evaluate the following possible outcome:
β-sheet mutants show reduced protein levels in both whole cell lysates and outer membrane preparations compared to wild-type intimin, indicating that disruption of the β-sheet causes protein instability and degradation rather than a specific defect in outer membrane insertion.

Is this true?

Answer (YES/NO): YES